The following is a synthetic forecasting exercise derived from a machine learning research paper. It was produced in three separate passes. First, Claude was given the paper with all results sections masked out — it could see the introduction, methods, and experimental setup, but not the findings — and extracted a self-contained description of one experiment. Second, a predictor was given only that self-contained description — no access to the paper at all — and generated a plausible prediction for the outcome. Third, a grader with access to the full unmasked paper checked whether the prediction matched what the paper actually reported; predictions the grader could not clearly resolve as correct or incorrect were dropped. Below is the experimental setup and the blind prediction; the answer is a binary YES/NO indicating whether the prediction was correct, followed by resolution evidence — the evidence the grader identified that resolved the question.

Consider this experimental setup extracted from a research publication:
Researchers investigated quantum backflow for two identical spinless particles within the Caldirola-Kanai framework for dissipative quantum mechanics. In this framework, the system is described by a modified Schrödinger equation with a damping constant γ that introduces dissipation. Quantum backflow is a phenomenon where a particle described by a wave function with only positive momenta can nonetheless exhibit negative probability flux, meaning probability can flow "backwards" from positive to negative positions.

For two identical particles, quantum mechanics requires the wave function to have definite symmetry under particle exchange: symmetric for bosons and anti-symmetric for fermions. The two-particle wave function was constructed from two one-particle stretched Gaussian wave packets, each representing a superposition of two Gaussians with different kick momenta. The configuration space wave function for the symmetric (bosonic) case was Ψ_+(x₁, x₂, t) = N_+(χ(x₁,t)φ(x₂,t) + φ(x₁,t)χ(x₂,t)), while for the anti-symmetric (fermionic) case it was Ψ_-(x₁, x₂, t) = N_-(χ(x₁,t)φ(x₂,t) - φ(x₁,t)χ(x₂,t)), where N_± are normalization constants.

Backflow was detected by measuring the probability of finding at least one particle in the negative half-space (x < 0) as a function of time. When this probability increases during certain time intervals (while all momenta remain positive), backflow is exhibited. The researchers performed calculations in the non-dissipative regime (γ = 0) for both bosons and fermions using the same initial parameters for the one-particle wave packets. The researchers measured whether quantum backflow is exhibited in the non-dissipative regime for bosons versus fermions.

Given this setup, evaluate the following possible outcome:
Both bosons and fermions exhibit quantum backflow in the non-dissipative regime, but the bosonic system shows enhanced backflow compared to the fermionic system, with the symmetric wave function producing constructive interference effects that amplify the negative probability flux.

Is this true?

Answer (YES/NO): NO